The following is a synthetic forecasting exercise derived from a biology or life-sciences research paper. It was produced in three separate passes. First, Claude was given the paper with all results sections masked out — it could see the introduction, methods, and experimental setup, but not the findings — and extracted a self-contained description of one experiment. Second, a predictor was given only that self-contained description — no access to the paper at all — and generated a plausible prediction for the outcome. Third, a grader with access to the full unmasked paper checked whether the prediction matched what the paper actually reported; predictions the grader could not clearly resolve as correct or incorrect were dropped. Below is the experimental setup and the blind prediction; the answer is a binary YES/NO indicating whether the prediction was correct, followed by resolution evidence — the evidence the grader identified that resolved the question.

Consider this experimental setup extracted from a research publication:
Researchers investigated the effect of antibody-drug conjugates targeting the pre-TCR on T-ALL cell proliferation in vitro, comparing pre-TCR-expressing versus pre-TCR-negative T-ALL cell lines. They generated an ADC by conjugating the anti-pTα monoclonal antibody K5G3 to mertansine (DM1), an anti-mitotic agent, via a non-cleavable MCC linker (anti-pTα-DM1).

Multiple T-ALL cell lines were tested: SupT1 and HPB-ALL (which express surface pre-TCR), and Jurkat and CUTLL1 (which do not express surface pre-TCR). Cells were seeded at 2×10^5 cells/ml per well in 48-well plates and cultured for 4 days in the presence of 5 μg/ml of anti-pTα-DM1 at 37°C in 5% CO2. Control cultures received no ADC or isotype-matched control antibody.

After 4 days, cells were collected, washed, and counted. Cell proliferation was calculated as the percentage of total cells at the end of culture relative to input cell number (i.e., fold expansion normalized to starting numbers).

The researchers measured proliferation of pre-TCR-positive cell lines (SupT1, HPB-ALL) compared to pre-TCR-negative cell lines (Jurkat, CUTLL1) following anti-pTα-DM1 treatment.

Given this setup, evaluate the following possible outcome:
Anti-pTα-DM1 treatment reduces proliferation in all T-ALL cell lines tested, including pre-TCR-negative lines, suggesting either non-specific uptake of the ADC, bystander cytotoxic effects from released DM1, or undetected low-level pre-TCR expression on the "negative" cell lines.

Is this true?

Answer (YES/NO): NO